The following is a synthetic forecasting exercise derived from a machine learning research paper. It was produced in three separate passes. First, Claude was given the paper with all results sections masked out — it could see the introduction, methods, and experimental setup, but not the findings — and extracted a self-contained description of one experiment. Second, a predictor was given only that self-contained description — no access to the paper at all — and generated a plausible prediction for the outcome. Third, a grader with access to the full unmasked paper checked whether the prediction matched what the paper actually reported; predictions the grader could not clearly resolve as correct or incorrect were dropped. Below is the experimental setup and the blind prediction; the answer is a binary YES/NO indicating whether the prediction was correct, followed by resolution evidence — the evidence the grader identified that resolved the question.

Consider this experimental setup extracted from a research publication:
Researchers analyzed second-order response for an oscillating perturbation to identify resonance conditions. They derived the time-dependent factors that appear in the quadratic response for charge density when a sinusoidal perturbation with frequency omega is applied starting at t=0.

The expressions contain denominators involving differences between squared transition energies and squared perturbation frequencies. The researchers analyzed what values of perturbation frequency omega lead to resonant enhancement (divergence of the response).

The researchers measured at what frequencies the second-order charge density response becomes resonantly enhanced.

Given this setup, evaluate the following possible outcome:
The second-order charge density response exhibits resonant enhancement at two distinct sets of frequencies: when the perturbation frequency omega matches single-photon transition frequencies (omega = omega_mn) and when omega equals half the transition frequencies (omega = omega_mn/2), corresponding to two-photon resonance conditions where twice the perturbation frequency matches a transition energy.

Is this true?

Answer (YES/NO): YES